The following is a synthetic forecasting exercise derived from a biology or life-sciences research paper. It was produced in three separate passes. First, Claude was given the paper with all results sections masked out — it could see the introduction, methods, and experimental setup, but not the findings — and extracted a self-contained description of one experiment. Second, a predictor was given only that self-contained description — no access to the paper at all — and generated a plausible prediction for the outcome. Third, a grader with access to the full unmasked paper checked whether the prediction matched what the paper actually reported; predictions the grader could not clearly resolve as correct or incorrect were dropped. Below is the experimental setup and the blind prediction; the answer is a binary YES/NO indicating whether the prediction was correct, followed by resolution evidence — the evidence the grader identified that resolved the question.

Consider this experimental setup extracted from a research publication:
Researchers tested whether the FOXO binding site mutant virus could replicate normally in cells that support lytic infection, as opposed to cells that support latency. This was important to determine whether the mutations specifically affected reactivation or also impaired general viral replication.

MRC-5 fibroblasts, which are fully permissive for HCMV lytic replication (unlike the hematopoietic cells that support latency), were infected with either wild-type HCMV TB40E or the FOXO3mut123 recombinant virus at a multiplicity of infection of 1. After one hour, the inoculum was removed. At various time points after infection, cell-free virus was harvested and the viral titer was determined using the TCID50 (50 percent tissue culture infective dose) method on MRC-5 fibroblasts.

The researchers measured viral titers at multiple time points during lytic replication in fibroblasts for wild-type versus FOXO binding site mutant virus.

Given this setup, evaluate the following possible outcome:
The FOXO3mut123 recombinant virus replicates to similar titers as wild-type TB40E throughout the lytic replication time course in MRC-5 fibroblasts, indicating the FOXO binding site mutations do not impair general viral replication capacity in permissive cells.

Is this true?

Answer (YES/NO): YES